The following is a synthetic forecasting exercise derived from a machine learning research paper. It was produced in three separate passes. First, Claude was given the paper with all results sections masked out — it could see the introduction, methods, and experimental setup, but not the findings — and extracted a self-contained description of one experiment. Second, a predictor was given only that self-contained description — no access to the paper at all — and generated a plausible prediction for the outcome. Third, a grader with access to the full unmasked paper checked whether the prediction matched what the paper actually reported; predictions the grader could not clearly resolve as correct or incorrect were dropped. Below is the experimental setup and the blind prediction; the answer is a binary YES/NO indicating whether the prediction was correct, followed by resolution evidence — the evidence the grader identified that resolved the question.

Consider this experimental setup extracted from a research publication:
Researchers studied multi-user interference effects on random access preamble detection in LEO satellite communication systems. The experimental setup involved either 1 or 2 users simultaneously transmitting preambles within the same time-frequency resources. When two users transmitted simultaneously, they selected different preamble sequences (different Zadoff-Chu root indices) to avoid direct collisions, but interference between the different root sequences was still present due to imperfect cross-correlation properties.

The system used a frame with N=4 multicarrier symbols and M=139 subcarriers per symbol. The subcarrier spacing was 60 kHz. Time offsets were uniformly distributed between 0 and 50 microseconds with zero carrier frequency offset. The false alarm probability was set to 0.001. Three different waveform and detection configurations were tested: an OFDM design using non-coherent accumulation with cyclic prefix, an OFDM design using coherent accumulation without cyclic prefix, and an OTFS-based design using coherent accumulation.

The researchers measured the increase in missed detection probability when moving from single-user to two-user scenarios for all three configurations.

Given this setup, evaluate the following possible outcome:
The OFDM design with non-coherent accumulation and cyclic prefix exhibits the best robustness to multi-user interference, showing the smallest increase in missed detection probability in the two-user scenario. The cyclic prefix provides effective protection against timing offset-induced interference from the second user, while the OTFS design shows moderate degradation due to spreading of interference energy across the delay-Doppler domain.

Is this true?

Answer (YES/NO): NO